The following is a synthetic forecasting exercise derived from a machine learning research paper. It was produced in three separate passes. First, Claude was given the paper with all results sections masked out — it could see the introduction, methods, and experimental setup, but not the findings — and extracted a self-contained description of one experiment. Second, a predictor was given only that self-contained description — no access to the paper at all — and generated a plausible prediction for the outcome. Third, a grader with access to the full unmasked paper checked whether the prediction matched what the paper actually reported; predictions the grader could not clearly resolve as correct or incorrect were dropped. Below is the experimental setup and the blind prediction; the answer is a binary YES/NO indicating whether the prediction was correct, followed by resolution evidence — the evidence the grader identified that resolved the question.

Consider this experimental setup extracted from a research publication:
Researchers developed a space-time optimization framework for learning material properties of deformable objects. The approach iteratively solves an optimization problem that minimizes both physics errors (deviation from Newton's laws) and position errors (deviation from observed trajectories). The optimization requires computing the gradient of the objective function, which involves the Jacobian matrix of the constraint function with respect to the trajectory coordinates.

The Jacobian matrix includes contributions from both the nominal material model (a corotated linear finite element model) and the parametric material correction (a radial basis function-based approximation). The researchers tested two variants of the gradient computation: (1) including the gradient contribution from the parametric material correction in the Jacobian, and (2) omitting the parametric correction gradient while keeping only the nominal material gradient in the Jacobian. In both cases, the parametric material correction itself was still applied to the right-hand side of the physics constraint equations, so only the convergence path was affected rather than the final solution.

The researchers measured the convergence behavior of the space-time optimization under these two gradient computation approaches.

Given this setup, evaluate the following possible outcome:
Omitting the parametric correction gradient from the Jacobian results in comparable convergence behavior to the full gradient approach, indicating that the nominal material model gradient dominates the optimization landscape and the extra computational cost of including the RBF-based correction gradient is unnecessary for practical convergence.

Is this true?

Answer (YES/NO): NO